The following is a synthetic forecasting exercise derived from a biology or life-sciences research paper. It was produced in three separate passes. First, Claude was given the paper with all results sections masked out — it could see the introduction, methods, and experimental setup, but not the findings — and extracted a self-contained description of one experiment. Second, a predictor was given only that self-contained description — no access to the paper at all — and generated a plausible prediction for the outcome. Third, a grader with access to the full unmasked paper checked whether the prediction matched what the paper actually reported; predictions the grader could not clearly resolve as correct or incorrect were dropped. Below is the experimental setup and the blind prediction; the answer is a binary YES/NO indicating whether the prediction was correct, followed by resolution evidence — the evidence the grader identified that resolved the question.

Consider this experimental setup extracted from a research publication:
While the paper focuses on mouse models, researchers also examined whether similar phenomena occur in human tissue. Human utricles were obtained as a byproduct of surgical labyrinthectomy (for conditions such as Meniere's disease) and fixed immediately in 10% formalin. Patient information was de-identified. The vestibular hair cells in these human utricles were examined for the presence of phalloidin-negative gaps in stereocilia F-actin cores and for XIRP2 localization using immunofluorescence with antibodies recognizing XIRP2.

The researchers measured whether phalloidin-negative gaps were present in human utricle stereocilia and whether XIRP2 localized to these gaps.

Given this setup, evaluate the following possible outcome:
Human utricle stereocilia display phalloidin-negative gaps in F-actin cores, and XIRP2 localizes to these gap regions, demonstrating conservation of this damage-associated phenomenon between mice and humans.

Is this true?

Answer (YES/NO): YES